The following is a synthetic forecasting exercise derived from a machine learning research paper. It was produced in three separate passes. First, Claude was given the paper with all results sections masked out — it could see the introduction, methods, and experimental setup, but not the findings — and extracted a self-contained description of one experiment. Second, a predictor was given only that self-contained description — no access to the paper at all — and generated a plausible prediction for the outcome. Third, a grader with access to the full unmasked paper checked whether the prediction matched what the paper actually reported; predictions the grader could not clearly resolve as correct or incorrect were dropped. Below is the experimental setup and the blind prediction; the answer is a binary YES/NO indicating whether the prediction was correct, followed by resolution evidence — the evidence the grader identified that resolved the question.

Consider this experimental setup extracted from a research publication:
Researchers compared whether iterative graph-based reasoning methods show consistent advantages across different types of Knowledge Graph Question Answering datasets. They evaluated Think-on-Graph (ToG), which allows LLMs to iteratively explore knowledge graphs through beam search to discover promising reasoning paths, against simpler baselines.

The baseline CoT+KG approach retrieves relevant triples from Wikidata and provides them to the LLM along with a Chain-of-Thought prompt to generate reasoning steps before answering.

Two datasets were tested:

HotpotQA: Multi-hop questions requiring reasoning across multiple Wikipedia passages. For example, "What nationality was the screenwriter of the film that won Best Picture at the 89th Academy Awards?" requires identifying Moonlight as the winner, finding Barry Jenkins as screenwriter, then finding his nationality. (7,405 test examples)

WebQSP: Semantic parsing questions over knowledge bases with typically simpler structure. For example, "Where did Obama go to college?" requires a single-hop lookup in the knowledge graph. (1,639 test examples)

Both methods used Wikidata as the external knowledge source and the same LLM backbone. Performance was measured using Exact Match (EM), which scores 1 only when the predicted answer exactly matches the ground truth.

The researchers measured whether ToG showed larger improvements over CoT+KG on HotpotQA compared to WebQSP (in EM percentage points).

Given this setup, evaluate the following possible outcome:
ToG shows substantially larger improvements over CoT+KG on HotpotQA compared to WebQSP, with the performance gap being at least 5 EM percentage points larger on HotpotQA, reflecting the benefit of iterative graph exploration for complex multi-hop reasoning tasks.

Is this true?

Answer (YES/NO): NO